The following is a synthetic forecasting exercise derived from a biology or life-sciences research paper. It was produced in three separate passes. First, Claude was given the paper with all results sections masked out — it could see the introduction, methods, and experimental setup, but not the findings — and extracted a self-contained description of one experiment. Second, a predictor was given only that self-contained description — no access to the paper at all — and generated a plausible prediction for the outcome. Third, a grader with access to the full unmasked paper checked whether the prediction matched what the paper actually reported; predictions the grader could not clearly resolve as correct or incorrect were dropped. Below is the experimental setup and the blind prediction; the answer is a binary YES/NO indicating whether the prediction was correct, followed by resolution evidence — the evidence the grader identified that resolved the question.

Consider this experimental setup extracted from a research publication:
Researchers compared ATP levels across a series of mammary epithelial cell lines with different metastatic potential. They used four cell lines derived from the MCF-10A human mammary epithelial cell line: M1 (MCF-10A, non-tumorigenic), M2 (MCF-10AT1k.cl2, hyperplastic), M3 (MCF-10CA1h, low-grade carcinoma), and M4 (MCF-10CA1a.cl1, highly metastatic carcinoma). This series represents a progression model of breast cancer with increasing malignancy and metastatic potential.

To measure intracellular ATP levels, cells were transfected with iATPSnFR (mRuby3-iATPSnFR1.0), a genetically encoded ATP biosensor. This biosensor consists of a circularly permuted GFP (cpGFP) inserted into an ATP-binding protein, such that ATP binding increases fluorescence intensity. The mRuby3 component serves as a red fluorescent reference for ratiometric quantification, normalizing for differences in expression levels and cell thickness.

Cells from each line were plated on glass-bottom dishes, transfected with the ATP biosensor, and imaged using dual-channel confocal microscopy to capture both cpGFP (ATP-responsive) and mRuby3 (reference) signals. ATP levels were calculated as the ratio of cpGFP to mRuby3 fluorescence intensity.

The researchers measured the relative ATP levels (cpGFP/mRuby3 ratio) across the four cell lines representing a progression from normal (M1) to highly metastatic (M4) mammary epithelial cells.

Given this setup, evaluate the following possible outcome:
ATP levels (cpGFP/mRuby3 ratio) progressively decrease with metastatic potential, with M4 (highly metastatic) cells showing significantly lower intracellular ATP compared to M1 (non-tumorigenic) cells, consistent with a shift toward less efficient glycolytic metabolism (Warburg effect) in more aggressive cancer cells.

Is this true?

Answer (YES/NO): NO